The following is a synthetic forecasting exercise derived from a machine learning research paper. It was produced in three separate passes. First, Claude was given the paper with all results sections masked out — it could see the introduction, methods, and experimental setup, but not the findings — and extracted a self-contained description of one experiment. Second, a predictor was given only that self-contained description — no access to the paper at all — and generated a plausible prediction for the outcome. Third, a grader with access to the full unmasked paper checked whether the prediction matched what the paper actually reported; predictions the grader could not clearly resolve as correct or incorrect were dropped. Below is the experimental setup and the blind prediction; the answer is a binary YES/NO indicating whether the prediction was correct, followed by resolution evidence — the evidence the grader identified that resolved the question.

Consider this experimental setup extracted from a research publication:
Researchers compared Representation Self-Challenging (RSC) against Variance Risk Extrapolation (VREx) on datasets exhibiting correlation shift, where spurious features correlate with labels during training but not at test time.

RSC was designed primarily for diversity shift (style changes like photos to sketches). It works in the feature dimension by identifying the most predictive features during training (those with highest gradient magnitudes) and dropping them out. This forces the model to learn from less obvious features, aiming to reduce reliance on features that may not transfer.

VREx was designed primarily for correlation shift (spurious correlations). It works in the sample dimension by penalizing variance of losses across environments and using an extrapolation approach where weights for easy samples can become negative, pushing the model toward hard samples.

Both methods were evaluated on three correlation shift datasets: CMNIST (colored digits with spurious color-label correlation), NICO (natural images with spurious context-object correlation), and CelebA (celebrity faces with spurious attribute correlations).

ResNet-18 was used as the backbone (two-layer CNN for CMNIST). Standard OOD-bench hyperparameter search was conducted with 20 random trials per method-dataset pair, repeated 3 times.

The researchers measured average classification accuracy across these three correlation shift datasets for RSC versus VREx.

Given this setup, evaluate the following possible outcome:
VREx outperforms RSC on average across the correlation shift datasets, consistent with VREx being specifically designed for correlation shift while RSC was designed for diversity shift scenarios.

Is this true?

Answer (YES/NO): YES